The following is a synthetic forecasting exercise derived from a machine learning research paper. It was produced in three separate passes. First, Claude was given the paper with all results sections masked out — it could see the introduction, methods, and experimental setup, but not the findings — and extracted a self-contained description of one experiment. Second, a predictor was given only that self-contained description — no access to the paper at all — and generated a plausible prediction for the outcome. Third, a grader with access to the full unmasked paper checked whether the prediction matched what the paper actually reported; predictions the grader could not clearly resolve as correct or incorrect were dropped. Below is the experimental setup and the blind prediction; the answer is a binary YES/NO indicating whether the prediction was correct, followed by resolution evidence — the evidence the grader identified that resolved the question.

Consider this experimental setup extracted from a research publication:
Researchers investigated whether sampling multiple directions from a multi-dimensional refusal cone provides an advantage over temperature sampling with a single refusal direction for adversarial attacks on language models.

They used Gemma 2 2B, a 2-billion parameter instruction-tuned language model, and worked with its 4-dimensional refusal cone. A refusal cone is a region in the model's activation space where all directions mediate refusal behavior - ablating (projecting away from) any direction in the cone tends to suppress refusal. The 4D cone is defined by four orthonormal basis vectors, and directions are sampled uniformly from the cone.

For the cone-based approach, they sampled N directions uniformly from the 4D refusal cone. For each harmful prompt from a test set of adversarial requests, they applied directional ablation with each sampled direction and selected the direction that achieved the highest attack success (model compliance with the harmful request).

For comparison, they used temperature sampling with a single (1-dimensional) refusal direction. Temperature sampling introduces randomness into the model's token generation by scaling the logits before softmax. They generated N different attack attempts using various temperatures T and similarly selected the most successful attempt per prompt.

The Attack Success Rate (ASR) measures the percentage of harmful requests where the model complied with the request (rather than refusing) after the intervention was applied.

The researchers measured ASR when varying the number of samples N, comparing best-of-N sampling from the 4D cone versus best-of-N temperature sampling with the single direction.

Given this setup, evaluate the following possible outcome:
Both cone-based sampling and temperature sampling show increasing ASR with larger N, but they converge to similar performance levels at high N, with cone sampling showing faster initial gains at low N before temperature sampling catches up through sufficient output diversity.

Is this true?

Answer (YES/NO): YES